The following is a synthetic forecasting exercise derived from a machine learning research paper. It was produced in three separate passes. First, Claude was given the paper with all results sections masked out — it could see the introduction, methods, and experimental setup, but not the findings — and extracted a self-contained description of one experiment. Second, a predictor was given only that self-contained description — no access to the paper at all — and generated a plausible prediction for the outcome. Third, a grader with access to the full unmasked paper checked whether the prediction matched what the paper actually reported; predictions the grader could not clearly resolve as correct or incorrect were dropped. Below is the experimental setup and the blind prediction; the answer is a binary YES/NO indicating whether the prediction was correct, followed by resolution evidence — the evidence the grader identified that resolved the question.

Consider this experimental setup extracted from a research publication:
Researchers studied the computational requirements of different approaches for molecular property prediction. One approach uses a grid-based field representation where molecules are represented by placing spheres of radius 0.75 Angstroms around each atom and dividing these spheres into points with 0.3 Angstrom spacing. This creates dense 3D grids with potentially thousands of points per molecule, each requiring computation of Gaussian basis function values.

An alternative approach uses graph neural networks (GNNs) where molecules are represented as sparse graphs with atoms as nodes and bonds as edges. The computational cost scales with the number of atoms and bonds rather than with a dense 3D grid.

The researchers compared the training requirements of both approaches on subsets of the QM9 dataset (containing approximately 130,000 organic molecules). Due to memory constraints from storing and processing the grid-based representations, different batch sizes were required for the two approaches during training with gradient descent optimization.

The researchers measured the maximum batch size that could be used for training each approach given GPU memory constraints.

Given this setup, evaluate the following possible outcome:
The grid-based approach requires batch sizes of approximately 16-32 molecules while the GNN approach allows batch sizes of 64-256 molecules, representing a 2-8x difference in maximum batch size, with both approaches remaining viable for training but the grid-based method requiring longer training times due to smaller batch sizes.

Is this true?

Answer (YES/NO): NO